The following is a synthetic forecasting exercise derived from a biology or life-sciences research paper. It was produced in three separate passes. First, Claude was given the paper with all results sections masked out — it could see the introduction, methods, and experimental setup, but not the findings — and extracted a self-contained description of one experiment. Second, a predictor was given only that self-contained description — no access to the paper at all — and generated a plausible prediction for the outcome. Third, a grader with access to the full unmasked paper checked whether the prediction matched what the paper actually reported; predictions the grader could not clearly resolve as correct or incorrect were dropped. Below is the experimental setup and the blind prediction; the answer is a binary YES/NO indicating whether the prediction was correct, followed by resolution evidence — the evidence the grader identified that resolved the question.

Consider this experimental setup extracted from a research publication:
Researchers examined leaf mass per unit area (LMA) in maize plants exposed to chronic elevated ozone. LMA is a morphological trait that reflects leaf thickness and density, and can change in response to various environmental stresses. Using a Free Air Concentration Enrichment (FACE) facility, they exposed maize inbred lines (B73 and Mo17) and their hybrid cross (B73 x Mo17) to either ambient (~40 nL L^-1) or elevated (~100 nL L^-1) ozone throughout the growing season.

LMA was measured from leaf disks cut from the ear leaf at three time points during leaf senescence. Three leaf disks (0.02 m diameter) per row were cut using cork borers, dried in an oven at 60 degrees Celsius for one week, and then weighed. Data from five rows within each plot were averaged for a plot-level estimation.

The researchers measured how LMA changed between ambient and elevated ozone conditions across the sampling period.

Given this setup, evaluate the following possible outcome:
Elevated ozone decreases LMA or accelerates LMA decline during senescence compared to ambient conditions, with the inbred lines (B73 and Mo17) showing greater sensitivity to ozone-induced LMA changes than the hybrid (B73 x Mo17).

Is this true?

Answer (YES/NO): NO